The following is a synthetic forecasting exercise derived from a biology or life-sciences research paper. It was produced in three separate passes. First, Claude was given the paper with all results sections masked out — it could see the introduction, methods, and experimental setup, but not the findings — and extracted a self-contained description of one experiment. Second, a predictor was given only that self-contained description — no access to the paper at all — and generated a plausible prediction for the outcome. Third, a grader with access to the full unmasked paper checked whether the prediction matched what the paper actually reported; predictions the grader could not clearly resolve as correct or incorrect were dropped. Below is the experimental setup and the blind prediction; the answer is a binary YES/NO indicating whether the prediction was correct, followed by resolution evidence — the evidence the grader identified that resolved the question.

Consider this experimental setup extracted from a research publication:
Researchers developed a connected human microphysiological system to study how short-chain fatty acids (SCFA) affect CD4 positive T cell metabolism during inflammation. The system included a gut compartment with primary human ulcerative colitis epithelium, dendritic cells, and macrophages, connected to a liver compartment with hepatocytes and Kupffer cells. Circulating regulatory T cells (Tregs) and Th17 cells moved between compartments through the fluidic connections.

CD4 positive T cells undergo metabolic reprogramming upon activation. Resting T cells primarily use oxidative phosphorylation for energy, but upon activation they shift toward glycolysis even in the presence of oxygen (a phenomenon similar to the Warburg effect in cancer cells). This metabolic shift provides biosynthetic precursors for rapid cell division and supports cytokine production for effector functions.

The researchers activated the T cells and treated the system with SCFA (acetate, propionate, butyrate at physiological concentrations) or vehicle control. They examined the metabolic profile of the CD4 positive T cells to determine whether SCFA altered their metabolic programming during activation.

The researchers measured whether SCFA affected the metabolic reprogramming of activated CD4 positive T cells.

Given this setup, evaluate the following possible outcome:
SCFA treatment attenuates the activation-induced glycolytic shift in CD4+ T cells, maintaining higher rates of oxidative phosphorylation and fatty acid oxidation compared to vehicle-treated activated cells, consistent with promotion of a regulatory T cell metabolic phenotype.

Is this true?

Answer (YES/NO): NO